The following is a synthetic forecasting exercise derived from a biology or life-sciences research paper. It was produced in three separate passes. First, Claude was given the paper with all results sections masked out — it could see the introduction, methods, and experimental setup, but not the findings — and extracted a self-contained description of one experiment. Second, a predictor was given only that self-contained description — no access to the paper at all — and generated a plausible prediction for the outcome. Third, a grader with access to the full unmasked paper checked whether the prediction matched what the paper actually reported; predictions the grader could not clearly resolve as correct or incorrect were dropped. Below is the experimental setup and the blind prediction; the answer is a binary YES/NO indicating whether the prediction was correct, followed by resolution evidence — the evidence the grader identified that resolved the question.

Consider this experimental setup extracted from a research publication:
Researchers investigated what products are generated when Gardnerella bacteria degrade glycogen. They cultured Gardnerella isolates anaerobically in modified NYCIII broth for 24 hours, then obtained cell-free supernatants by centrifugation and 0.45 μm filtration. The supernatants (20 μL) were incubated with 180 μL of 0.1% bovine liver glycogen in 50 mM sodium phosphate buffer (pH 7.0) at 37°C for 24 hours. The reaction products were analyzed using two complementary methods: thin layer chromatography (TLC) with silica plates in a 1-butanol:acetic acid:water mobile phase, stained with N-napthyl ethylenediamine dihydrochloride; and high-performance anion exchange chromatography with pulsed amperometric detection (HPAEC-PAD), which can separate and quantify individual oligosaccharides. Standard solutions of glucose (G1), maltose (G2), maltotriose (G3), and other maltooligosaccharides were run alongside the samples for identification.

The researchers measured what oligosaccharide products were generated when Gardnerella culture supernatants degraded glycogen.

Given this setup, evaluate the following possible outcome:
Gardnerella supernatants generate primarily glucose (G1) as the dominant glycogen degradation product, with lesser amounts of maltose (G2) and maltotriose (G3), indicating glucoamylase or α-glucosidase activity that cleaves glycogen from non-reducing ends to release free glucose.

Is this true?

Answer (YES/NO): NO